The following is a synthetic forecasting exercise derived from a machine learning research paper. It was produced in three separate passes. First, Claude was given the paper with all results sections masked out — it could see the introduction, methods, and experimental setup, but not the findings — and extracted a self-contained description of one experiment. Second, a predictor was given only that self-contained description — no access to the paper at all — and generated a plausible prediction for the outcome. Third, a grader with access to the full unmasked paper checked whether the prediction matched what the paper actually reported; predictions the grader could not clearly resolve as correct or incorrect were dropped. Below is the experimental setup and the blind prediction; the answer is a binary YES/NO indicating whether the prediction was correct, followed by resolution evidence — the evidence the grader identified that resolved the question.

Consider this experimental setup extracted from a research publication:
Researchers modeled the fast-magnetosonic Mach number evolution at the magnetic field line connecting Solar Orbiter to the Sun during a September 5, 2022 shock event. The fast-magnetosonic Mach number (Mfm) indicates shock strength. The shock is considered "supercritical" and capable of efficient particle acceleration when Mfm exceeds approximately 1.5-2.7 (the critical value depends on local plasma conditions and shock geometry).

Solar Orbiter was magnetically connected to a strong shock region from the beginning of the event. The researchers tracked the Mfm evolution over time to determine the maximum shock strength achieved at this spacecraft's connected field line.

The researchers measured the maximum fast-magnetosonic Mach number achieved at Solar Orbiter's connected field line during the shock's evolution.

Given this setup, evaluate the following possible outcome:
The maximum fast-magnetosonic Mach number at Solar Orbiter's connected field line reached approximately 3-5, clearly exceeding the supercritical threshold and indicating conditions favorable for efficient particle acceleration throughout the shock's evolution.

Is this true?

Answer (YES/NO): NO